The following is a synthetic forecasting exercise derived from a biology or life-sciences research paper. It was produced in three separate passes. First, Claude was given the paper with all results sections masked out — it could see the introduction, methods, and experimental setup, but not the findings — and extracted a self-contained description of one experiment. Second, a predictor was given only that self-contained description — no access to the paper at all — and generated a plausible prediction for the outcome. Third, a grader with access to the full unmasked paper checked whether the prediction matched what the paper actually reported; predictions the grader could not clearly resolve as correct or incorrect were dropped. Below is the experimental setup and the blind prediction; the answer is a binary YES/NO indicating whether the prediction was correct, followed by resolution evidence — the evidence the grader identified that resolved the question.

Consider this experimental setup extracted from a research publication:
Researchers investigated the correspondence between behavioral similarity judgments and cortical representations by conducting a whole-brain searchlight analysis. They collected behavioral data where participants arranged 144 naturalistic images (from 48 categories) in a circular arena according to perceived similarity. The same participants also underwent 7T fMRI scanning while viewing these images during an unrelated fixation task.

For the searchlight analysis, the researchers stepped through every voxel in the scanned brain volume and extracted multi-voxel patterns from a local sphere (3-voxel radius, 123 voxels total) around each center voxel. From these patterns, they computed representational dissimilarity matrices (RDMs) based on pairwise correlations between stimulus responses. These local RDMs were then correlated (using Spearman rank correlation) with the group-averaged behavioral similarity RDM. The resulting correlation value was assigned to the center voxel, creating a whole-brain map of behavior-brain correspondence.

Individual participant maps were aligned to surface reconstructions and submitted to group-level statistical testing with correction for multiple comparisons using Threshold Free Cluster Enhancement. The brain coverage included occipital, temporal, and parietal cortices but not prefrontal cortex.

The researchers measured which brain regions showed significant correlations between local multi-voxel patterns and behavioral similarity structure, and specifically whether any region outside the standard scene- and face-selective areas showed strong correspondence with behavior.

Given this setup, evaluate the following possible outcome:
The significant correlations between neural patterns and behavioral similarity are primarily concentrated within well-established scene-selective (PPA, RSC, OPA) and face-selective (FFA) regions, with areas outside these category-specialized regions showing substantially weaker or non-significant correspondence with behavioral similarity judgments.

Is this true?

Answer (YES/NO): NO